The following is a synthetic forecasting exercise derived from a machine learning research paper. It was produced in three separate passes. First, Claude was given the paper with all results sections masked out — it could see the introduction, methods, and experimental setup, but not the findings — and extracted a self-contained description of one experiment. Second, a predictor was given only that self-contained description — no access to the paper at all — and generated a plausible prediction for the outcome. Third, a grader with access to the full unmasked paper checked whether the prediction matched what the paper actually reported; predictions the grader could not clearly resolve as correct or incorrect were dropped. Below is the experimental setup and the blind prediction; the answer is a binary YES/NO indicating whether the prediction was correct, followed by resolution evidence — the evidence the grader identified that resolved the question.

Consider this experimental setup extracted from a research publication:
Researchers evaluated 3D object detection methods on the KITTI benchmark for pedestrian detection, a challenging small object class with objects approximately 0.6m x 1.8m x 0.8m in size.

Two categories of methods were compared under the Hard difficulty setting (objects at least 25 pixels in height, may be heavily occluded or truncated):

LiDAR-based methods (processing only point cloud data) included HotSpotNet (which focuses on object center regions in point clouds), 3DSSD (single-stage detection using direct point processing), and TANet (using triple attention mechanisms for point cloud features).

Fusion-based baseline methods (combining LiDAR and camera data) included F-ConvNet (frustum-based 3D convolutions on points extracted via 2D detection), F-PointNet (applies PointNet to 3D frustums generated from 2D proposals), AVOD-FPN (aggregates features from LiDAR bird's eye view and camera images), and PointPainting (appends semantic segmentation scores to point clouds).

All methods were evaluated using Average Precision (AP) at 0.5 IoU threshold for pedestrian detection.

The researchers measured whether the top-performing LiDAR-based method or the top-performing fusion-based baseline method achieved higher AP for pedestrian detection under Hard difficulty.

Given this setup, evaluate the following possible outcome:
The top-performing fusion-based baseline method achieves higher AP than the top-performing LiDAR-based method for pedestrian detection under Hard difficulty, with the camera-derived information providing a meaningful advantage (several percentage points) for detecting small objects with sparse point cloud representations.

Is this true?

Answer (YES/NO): NO